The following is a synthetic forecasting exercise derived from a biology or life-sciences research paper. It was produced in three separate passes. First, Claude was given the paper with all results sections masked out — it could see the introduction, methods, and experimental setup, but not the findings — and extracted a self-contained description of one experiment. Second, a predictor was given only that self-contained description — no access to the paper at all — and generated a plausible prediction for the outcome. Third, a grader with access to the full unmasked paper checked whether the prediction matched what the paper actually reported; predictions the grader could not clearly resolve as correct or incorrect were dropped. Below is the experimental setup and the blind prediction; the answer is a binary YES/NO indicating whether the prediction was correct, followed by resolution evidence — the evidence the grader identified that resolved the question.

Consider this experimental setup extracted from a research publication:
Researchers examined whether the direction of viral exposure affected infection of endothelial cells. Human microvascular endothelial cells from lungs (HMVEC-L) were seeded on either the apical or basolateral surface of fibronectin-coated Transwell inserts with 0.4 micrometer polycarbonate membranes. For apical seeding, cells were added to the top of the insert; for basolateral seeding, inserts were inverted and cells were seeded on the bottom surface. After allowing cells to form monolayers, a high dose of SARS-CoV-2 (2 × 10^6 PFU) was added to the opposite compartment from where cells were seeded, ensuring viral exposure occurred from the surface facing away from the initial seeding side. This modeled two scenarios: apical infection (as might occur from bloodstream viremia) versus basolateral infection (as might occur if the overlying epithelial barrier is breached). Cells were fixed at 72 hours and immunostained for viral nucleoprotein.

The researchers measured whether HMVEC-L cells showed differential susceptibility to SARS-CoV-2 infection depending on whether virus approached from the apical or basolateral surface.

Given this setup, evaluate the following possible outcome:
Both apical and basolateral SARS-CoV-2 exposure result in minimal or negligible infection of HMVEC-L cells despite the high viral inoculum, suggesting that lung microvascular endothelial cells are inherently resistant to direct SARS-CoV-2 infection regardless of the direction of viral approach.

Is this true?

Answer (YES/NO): NO